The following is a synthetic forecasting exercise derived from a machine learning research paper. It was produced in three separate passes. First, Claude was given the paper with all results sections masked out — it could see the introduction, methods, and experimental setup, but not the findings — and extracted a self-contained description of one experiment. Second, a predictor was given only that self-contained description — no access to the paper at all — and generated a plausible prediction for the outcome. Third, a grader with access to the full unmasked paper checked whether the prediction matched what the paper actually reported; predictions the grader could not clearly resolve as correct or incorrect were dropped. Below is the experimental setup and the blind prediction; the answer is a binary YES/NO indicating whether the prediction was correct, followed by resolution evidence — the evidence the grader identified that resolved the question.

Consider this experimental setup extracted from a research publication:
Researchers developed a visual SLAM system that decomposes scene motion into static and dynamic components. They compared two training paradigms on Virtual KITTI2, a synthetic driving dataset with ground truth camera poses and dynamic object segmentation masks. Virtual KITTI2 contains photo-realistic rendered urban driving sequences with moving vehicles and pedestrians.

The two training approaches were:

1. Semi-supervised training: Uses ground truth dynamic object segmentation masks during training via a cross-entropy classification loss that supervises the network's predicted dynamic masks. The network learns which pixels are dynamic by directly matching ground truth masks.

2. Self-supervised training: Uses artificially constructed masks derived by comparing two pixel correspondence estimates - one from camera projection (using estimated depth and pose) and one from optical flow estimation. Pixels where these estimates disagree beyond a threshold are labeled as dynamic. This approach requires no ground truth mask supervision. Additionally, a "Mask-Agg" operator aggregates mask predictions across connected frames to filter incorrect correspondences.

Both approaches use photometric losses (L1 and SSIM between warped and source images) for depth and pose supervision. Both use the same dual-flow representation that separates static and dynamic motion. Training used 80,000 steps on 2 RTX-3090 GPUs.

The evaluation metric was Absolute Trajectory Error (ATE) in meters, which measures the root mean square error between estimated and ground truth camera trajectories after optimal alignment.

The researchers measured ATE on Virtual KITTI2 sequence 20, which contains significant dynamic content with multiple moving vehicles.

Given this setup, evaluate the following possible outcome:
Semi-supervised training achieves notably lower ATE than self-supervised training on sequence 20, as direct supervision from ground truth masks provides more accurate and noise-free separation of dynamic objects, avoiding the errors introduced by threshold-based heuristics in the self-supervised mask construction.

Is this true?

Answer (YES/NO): YES